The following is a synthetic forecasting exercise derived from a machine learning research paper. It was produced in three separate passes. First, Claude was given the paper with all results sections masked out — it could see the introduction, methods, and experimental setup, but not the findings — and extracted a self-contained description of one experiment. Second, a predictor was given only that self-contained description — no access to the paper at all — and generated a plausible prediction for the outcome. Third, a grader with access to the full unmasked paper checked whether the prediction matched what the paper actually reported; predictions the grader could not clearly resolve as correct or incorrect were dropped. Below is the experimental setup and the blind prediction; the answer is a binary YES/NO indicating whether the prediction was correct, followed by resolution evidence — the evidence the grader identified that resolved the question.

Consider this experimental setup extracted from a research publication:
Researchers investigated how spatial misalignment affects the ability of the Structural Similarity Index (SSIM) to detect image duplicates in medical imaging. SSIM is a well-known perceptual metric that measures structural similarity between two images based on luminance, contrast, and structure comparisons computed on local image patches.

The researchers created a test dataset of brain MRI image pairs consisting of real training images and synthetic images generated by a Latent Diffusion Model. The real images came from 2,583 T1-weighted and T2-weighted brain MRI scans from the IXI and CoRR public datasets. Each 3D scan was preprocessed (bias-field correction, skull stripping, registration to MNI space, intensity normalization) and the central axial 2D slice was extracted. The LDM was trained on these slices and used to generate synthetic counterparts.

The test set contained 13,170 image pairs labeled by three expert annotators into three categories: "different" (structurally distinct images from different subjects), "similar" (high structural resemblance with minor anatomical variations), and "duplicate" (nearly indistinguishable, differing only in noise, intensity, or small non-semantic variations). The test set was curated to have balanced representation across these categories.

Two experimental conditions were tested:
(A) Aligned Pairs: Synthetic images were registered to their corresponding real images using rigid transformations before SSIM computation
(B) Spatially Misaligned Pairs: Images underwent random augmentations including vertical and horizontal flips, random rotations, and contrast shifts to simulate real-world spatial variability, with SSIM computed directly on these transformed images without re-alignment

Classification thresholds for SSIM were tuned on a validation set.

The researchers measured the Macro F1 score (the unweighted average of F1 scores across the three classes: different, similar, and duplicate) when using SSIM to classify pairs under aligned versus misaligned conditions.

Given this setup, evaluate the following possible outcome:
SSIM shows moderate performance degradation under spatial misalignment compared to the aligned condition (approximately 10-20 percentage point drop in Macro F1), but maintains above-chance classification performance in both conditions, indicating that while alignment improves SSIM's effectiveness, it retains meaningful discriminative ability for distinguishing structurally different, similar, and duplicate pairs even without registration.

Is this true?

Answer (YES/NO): NO